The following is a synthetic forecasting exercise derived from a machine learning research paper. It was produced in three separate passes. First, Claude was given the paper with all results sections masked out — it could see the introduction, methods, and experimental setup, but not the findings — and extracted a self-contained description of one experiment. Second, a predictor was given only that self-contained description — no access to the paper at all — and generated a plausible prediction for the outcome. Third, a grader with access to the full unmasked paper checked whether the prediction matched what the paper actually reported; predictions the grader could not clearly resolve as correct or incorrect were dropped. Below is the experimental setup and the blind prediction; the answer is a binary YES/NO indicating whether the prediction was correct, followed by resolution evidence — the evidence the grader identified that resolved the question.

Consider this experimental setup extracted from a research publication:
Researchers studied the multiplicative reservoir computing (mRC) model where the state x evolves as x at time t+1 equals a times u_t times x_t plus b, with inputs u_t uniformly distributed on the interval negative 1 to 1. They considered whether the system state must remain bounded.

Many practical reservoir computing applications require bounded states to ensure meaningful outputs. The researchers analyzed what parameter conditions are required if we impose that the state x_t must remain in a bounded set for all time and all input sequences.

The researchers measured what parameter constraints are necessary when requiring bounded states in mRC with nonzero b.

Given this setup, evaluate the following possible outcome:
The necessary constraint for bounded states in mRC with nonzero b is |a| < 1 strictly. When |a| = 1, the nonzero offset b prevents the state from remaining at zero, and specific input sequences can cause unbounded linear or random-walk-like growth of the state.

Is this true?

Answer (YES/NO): YES